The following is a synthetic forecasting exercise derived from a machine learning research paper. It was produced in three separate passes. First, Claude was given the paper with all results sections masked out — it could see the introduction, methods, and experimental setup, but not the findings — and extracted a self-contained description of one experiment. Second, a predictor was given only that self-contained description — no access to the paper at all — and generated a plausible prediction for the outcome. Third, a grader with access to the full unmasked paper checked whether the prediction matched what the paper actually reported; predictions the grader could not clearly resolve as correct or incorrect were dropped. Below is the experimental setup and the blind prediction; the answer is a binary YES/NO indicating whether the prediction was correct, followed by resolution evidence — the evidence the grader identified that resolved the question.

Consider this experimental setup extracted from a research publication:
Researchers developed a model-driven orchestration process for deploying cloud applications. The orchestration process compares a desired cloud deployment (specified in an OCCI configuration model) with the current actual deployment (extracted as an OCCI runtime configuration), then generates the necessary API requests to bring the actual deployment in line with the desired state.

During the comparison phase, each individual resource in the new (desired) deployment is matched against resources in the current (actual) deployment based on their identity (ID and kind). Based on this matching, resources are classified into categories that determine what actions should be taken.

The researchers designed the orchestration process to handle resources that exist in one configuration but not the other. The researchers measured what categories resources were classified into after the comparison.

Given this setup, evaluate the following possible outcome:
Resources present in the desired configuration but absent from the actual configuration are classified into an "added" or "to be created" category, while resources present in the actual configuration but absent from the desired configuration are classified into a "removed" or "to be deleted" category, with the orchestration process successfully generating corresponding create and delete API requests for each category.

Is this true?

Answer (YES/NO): YES